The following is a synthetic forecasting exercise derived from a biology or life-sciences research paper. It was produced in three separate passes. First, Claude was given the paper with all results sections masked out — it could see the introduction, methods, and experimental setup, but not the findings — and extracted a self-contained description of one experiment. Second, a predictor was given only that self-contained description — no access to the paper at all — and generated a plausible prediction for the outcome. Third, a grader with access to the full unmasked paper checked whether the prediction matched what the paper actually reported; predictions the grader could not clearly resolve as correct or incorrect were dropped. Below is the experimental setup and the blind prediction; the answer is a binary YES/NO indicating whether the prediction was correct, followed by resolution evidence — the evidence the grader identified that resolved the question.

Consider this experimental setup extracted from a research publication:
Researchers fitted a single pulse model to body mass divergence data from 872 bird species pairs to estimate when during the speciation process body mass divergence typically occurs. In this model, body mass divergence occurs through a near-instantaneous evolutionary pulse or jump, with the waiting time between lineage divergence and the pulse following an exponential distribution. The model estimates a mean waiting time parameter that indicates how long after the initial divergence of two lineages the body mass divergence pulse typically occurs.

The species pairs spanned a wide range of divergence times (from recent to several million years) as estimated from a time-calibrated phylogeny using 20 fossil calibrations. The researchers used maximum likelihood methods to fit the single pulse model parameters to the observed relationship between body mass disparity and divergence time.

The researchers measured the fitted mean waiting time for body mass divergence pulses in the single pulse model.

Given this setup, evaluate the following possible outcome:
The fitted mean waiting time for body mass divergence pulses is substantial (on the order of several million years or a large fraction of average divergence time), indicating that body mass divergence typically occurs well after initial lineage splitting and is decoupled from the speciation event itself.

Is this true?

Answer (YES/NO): NO